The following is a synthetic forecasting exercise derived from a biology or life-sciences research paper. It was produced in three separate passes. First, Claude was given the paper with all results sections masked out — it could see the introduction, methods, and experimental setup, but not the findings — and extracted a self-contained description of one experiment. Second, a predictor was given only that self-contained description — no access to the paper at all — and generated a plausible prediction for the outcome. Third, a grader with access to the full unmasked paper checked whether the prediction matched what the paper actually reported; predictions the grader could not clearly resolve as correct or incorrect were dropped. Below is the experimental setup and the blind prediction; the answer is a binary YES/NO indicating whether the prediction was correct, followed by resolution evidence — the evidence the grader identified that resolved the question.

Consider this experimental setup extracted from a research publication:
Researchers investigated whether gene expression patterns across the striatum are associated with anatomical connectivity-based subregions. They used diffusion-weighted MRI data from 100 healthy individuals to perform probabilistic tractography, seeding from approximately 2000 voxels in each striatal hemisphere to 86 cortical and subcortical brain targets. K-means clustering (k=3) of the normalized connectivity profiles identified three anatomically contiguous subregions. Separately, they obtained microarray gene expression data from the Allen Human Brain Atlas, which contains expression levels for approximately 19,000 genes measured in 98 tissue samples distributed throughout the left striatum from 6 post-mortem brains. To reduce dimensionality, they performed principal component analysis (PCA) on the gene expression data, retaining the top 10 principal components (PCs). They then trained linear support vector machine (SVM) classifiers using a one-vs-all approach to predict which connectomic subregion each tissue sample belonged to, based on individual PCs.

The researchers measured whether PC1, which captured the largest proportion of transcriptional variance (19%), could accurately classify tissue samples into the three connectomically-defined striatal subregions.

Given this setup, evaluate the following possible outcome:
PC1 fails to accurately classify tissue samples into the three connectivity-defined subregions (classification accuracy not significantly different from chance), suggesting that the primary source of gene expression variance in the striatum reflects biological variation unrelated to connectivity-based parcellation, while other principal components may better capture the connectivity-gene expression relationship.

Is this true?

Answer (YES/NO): YES